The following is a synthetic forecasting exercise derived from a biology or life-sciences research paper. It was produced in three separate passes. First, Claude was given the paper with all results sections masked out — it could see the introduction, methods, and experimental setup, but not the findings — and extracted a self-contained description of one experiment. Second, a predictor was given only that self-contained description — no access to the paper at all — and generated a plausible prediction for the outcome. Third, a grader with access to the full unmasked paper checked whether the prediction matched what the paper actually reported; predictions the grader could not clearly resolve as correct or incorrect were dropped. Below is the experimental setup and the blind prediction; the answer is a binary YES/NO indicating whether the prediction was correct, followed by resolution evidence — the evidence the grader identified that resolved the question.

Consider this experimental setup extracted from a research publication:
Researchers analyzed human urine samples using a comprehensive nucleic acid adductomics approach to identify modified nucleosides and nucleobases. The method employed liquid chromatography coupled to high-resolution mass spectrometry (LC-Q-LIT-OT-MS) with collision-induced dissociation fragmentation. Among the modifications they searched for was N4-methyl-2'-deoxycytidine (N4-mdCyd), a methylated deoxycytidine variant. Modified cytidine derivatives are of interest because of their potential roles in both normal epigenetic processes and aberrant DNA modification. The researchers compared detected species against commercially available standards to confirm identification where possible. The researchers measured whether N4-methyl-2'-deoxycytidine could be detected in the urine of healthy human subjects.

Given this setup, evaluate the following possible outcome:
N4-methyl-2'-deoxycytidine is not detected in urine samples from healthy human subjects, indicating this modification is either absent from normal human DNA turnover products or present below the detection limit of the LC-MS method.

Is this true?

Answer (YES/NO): NO